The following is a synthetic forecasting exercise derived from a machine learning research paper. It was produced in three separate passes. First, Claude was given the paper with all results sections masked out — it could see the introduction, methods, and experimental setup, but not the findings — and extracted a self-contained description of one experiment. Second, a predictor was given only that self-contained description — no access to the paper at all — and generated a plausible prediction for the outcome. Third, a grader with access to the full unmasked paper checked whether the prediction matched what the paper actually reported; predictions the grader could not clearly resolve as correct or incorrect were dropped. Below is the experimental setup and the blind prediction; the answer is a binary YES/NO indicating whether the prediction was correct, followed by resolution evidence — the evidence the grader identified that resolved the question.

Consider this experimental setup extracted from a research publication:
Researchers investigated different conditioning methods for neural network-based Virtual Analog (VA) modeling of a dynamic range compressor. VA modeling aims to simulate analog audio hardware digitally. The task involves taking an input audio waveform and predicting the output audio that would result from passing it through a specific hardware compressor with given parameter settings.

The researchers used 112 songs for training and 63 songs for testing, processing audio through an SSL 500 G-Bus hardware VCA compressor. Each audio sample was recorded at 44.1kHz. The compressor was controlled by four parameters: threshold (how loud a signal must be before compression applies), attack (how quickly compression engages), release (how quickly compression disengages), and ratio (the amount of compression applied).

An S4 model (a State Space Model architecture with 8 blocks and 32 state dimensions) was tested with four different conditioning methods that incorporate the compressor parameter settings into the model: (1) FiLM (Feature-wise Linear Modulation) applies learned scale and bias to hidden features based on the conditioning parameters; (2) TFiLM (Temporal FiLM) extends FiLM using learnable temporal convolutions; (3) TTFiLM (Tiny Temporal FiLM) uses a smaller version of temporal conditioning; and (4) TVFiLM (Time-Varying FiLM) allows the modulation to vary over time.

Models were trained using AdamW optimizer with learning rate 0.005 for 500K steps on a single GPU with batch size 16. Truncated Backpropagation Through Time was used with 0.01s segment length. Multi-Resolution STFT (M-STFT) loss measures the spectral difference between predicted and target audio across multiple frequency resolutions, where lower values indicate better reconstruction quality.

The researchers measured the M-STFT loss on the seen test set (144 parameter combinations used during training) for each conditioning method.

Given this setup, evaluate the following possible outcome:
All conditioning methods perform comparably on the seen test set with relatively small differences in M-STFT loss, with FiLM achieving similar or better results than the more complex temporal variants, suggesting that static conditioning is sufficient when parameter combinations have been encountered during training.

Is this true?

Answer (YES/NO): NO